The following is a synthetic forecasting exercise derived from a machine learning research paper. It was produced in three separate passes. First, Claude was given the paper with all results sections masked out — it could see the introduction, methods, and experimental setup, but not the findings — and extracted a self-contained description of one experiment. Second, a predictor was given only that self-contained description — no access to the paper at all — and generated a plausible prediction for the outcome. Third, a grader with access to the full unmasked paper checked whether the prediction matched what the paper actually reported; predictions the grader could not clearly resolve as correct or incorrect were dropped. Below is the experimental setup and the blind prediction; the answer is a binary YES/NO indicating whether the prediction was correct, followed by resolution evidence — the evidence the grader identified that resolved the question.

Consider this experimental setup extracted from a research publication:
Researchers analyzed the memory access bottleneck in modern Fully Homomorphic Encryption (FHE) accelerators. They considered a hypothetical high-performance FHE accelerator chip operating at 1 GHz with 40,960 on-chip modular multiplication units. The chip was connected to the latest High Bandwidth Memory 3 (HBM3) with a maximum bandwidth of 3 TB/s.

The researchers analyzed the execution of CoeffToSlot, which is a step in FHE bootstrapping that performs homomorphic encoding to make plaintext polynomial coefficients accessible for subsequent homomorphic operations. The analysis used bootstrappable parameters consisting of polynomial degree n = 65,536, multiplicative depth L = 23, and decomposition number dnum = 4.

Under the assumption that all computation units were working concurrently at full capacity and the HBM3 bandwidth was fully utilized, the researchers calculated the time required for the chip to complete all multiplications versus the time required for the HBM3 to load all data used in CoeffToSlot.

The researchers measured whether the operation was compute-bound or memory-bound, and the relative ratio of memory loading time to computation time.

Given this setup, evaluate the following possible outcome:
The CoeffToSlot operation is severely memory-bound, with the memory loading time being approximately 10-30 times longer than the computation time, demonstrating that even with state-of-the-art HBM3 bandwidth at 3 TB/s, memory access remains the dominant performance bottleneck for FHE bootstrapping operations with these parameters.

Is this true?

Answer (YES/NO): YES